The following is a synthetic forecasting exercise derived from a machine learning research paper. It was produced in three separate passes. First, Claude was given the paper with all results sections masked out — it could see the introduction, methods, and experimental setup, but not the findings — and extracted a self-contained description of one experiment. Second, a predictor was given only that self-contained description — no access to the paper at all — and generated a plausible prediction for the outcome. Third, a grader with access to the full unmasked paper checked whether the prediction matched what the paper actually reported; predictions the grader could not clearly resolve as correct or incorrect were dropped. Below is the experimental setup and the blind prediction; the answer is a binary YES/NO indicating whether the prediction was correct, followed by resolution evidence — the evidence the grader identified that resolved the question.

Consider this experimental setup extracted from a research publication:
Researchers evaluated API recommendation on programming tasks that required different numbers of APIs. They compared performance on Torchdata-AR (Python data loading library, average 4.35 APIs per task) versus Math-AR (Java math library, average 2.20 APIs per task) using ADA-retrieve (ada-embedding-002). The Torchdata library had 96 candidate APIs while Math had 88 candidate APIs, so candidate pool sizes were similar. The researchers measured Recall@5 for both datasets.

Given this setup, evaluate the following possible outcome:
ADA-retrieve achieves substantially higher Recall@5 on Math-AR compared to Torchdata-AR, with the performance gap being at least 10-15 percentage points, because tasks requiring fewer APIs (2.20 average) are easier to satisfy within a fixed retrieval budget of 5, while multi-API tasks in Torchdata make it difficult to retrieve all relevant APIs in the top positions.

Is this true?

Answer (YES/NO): NO